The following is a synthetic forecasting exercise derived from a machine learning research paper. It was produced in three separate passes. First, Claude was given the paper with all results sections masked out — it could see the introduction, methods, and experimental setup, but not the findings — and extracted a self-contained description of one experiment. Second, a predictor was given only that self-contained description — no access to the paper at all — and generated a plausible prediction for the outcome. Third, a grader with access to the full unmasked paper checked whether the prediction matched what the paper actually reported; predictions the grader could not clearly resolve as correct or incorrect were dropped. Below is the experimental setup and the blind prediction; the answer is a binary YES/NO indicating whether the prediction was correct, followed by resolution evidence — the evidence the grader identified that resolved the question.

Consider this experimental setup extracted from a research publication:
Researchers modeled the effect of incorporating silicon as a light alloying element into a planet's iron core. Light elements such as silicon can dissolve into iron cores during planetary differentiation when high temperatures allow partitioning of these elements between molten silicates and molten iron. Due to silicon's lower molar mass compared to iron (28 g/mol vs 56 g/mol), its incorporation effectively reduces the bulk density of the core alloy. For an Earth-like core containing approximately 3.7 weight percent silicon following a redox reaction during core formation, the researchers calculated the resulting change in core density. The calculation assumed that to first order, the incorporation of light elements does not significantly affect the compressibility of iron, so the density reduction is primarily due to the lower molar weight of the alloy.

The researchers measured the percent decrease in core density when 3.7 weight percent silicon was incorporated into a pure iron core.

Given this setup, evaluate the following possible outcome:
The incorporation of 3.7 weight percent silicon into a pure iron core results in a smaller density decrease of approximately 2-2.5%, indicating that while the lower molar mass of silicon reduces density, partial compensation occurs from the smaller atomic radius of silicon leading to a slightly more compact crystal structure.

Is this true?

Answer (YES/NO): YES